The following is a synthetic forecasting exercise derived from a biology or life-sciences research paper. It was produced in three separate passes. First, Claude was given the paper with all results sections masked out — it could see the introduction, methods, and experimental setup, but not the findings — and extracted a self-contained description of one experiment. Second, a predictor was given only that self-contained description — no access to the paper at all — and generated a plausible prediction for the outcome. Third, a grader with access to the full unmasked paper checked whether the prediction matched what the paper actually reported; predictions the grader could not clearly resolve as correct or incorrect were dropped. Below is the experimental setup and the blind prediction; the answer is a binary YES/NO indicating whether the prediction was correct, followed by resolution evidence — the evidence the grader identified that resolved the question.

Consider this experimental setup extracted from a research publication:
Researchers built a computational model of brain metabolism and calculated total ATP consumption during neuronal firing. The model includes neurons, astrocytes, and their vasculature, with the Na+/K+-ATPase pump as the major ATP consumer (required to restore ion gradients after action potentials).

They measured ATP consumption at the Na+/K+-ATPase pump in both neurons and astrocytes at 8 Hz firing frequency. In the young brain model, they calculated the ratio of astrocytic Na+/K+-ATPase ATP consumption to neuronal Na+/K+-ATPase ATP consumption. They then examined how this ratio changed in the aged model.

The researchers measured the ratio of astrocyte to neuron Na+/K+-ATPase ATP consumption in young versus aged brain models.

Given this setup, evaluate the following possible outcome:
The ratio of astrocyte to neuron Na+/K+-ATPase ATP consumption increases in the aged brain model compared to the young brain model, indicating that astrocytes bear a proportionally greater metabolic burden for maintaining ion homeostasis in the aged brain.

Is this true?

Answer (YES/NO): YES